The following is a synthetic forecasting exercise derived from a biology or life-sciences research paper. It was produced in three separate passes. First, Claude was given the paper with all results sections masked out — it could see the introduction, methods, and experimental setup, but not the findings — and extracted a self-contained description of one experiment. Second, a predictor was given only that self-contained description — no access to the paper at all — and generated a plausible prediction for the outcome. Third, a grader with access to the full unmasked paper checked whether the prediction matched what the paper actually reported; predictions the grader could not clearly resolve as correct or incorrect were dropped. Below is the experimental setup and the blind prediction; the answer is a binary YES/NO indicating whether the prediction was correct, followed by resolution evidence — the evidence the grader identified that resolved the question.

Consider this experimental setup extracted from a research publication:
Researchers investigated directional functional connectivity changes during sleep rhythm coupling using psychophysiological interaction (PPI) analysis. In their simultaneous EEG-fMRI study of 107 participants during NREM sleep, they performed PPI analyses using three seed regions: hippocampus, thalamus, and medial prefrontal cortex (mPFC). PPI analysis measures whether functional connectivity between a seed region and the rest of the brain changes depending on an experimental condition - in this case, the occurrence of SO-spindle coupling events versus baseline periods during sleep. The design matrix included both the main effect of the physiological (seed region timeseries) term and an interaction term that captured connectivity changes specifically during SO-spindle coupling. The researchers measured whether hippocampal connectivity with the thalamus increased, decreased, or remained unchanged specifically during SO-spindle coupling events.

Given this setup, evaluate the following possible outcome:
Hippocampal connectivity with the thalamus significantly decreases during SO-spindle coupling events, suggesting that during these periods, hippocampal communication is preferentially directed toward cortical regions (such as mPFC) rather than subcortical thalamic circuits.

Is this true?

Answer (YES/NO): NO